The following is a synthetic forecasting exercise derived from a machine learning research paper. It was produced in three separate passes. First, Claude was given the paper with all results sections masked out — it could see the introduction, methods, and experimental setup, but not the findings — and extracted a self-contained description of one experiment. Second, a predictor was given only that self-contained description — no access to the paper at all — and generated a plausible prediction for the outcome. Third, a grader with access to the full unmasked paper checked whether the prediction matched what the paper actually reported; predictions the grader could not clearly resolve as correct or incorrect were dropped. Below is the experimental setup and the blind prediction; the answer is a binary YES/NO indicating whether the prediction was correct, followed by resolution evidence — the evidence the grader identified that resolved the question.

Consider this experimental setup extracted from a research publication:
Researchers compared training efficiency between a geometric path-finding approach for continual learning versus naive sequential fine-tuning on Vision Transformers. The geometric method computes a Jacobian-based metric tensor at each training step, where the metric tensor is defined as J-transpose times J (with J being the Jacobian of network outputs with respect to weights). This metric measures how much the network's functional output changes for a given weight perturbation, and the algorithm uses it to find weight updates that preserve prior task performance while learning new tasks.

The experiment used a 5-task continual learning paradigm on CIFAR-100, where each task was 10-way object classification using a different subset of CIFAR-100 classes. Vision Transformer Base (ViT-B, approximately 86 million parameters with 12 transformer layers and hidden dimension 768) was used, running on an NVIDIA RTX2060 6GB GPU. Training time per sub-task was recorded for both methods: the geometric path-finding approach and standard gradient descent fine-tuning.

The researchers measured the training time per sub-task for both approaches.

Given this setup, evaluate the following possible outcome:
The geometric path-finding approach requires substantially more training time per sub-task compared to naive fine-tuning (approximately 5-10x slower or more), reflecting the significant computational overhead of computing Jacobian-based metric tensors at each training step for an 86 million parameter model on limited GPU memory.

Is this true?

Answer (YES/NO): NO